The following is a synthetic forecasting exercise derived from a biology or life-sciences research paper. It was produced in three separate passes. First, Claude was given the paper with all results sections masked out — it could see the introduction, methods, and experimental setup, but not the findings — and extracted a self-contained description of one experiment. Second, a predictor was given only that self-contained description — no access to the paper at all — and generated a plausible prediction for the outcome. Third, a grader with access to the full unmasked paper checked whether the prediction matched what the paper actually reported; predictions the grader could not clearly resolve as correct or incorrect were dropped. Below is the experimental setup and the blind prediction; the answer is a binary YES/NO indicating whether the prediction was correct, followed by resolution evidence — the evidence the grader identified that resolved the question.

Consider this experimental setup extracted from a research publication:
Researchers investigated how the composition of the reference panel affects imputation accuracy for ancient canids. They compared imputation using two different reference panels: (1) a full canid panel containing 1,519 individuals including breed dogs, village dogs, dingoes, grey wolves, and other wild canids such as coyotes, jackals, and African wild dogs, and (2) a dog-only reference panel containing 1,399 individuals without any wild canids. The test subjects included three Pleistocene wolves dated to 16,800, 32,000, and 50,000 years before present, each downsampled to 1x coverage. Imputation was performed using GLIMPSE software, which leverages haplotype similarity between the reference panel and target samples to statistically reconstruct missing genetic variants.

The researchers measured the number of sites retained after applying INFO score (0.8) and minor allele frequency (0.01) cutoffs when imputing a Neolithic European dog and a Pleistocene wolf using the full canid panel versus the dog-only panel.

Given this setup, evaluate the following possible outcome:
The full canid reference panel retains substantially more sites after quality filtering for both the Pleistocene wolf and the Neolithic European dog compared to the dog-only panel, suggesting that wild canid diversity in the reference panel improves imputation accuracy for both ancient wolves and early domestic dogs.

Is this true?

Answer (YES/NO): YES